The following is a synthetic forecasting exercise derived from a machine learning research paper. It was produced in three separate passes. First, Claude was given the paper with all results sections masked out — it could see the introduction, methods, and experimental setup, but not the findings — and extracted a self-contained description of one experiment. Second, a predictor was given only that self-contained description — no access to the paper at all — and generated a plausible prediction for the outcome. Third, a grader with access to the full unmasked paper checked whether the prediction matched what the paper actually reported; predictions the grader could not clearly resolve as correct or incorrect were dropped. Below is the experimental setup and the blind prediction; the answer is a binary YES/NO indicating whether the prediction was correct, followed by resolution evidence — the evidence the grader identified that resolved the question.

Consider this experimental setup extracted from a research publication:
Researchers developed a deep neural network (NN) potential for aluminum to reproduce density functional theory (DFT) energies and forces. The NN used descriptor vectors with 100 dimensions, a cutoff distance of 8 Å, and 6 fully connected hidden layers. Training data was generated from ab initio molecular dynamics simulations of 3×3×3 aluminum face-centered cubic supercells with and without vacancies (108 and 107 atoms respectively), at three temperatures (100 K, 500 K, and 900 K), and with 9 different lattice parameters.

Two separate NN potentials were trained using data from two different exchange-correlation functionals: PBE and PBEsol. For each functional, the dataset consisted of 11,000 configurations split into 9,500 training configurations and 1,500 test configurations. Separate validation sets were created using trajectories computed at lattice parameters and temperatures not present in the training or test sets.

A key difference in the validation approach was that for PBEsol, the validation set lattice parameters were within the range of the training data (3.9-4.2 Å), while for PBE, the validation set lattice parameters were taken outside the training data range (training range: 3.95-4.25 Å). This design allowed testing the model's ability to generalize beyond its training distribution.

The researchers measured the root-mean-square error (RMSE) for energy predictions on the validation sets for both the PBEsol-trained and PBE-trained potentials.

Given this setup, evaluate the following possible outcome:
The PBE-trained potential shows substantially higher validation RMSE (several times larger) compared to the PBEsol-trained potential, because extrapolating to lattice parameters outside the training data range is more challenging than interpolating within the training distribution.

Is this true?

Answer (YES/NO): YES